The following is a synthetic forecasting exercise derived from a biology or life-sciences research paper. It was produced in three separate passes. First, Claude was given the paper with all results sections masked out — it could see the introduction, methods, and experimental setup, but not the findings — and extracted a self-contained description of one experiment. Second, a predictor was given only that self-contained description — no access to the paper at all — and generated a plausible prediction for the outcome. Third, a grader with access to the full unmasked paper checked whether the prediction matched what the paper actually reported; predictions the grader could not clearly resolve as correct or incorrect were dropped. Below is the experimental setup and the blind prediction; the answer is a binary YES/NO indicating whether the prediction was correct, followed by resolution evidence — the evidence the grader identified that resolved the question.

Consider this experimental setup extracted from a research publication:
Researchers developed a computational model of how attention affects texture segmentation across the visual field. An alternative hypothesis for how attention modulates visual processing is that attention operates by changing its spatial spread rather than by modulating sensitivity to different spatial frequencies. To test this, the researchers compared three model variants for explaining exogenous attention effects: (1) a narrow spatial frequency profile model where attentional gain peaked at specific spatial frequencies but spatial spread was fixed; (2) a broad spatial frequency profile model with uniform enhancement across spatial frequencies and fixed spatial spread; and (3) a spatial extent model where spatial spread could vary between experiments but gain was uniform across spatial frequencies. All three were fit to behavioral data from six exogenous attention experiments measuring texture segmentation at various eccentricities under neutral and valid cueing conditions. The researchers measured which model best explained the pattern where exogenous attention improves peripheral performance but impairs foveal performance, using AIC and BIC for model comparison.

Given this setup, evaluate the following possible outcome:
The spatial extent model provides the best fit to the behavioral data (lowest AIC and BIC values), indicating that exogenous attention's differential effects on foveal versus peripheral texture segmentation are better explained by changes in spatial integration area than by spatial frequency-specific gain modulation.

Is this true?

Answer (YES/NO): NO